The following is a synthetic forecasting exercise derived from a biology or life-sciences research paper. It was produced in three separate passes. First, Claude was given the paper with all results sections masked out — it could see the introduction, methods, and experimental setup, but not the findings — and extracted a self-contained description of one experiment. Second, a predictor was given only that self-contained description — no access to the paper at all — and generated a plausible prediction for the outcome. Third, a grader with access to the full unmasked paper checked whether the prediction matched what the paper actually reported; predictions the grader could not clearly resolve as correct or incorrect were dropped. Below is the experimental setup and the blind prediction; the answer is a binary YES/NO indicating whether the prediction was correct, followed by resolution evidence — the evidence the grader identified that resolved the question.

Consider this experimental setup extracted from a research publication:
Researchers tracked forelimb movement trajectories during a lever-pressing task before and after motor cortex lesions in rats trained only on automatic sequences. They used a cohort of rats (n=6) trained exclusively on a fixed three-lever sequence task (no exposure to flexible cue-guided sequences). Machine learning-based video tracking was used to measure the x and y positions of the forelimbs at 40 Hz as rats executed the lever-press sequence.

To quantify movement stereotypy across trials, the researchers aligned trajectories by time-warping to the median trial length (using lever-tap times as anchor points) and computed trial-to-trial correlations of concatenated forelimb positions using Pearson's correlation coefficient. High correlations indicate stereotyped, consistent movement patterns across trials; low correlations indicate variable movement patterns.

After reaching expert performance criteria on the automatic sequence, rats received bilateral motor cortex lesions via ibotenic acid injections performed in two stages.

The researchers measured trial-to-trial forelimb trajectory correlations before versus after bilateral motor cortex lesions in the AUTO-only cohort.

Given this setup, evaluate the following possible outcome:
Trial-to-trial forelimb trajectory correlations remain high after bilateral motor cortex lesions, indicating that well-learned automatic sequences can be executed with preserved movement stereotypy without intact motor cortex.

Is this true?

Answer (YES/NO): YES